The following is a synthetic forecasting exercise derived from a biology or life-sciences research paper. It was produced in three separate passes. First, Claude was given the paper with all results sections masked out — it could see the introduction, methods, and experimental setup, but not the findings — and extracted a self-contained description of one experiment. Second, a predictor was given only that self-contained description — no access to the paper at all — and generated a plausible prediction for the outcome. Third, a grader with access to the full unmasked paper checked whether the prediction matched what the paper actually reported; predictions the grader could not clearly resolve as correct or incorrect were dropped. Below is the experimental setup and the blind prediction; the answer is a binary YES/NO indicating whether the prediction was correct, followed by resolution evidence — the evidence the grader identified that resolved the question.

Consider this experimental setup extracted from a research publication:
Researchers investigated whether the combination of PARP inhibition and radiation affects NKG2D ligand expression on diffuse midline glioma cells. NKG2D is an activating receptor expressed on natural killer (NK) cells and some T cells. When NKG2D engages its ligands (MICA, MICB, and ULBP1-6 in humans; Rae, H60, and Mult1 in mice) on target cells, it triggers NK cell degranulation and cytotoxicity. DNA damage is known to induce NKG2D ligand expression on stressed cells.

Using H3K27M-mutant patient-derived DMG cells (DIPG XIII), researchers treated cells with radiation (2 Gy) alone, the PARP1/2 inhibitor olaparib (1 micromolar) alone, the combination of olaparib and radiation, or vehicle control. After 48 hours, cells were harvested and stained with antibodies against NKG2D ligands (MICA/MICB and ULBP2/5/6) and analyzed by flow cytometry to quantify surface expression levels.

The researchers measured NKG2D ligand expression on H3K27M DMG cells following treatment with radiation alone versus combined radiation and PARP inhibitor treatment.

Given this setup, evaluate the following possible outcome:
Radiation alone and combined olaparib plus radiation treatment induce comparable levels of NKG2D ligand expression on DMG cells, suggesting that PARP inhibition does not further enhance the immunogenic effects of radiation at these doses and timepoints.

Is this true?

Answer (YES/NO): NO